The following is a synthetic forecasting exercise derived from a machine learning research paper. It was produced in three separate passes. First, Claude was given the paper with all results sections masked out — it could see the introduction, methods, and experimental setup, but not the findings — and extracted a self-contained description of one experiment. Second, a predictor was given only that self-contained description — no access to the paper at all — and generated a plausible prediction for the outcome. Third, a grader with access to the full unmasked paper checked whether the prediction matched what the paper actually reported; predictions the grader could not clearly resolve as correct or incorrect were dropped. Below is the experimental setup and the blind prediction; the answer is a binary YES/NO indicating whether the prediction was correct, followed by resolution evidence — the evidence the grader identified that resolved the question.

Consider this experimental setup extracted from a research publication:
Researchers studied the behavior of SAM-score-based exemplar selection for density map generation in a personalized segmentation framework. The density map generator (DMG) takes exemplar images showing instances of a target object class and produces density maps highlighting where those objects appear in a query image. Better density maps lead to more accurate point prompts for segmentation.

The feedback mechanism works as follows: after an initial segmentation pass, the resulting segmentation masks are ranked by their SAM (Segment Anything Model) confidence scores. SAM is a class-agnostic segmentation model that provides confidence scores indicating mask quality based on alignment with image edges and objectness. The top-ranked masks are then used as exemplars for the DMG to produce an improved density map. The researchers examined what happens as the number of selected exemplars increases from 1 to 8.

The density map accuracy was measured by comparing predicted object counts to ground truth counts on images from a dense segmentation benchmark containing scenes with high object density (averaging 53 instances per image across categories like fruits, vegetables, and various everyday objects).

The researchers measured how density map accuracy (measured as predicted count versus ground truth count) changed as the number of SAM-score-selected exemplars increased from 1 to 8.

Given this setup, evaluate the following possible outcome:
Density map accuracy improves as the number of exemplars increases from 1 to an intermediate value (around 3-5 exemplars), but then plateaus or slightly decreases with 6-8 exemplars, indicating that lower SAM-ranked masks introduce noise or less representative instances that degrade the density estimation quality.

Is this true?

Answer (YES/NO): YES